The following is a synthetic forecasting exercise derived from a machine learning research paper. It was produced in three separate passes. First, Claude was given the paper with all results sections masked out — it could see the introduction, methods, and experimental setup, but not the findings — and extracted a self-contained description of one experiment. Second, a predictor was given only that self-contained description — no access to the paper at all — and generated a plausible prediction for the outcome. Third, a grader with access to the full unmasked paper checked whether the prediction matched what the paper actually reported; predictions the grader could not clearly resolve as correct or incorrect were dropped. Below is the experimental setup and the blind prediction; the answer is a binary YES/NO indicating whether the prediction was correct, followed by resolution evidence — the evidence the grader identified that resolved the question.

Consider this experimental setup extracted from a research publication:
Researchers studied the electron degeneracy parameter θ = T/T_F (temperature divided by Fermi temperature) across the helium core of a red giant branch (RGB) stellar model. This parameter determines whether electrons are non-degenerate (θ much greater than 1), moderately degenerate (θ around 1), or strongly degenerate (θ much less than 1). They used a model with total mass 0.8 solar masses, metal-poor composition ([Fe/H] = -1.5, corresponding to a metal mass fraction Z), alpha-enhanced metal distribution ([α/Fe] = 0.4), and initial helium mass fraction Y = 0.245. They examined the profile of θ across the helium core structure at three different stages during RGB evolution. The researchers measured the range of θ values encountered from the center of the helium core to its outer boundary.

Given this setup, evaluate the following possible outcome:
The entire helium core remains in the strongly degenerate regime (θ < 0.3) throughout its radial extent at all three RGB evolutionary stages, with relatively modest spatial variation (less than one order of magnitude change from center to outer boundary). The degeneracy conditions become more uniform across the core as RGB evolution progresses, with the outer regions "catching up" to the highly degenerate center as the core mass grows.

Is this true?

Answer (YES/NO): NO